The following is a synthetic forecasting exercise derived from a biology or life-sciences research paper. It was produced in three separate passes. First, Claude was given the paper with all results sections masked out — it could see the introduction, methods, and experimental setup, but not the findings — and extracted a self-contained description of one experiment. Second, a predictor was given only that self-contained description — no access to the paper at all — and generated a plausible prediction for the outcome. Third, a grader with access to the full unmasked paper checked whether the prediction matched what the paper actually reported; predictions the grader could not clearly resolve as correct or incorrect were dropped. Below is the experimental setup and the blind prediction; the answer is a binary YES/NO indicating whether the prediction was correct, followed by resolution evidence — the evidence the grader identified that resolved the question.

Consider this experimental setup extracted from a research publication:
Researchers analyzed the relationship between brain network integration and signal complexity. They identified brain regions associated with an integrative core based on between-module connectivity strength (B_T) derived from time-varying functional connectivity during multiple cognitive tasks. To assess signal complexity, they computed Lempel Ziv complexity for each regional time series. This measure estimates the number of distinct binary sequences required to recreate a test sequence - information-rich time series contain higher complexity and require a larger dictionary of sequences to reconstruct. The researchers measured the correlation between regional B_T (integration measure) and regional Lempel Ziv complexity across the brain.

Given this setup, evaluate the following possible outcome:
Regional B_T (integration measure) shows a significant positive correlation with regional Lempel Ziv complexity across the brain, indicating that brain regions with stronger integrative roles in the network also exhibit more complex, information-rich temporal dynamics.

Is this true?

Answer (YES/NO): YES